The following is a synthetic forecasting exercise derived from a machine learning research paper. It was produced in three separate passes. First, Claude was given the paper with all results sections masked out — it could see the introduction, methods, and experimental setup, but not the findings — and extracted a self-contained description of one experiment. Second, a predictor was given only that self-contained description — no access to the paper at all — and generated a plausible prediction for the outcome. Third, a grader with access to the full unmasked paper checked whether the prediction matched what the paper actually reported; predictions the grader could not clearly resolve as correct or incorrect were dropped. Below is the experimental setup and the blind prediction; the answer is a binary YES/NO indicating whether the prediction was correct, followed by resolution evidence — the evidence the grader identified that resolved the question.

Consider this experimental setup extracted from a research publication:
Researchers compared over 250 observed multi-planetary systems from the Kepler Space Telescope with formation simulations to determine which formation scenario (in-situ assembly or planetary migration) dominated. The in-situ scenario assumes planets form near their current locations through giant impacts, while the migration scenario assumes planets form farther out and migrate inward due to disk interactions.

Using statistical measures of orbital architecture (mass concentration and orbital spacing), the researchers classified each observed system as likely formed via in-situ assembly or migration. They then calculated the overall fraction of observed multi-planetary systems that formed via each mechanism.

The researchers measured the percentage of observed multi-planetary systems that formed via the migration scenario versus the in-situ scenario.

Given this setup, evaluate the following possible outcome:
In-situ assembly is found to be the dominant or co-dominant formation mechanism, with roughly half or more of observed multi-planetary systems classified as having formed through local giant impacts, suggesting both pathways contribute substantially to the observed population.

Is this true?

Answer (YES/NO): NO